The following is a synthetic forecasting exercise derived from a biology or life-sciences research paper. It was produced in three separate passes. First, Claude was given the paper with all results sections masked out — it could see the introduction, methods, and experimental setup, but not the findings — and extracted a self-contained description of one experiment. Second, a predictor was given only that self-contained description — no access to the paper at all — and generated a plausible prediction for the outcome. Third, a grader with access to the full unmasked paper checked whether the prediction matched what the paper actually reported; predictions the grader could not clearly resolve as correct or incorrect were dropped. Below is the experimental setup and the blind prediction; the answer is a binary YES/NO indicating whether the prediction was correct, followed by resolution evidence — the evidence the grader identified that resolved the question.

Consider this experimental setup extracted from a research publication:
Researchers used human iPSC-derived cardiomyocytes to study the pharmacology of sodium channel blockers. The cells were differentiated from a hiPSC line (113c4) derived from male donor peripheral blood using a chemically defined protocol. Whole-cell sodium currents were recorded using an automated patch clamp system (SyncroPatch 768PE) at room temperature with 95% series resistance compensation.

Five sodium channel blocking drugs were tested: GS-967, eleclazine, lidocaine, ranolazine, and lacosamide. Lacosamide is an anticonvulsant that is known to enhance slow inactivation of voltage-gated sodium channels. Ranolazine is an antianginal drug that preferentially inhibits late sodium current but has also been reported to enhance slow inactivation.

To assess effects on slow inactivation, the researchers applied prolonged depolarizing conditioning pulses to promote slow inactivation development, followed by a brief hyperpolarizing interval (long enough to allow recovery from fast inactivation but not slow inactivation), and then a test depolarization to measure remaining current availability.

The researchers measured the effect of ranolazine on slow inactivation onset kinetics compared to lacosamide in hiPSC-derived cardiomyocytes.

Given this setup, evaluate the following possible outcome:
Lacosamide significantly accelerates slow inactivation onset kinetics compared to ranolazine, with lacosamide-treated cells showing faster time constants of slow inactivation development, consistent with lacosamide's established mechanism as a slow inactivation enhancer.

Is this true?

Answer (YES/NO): NO